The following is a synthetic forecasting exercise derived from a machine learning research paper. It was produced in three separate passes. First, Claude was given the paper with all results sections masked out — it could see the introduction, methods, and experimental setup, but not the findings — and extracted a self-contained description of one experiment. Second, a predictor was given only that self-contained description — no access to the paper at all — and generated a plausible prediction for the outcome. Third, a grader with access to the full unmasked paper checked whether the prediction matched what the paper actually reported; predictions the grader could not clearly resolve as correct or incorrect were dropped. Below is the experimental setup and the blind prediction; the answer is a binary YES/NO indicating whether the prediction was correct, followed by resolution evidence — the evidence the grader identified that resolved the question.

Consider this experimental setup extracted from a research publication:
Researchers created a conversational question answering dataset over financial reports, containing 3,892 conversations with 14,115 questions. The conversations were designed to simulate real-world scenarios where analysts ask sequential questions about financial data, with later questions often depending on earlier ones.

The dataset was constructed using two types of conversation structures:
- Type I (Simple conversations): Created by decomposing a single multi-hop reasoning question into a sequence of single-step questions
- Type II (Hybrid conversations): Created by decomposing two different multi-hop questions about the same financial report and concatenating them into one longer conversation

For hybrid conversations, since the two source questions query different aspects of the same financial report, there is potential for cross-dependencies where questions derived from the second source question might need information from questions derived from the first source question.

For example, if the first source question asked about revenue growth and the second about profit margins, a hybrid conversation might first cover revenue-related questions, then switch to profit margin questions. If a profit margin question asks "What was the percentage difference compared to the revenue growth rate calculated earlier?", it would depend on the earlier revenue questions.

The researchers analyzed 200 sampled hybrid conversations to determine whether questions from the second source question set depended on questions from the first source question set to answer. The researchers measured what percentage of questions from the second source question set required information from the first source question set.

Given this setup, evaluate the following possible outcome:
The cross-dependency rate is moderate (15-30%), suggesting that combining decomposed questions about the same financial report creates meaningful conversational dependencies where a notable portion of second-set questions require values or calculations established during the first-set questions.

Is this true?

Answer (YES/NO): NO